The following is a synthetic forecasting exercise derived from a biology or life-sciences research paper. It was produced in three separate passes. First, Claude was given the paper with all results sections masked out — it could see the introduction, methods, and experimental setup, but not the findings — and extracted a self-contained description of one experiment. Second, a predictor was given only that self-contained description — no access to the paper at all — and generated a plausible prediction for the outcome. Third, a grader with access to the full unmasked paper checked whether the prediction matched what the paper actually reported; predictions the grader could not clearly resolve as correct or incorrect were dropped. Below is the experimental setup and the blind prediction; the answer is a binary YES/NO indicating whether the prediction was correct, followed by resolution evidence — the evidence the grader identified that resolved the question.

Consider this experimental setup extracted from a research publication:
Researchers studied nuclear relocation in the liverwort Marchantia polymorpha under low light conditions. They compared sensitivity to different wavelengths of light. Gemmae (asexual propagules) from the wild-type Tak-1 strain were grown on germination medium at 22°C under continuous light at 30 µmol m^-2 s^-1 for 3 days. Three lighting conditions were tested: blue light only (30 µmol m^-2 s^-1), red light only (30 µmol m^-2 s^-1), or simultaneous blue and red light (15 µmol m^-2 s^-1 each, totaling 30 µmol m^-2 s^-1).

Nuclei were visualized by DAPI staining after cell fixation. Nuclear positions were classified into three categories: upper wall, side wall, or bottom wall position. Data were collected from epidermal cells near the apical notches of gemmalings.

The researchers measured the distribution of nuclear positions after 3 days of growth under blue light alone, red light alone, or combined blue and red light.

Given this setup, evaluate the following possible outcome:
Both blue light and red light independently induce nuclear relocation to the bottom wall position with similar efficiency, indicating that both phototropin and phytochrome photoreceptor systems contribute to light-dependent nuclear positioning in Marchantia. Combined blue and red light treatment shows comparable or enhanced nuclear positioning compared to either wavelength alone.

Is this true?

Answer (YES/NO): NO